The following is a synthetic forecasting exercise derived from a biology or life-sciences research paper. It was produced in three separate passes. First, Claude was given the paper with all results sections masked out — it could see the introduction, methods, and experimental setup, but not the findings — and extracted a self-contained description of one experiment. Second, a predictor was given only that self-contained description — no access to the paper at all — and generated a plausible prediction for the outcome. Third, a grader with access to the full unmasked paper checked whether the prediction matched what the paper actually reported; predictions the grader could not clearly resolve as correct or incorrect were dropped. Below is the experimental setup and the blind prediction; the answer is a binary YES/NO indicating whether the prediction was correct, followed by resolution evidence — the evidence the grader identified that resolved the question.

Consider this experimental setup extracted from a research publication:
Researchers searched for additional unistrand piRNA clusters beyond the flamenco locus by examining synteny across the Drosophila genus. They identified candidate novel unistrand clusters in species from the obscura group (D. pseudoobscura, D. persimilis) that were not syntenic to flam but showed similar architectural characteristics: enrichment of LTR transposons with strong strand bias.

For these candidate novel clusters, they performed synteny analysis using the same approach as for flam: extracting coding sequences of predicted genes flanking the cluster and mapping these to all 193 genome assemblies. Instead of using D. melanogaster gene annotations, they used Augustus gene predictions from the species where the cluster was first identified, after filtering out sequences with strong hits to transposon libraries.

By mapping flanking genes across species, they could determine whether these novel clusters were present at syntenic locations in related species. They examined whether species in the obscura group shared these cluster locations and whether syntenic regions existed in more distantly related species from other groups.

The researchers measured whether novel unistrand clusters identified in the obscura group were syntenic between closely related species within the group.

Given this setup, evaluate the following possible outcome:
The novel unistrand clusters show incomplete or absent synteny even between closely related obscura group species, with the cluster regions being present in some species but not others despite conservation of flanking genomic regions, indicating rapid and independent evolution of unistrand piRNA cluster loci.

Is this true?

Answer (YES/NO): NO